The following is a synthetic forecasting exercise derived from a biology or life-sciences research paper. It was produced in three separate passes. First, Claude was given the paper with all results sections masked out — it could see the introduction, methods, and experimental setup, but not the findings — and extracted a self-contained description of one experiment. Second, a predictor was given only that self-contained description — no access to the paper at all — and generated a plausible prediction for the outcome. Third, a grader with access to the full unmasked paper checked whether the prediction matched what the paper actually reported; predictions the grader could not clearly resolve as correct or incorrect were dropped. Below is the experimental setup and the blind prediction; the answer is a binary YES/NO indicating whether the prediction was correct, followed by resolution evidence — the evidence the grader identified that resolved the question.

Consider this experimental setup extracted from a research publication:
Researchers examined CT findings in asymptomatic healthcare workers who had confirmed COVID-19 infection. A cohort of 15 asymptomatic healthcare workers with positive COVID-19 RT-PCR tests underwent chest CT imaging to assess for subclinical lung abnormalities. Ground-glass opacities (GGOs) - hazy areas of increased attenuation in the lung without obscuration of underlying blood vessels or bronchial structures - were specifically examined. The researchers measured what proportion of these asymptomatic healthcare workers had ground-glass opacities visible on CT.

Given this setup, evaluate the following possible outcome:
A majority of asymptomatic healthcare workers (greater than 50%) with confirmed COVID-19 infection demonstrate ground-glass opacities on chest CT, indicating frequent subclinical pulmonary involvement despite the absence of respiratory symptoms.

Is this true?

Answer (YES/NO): YES